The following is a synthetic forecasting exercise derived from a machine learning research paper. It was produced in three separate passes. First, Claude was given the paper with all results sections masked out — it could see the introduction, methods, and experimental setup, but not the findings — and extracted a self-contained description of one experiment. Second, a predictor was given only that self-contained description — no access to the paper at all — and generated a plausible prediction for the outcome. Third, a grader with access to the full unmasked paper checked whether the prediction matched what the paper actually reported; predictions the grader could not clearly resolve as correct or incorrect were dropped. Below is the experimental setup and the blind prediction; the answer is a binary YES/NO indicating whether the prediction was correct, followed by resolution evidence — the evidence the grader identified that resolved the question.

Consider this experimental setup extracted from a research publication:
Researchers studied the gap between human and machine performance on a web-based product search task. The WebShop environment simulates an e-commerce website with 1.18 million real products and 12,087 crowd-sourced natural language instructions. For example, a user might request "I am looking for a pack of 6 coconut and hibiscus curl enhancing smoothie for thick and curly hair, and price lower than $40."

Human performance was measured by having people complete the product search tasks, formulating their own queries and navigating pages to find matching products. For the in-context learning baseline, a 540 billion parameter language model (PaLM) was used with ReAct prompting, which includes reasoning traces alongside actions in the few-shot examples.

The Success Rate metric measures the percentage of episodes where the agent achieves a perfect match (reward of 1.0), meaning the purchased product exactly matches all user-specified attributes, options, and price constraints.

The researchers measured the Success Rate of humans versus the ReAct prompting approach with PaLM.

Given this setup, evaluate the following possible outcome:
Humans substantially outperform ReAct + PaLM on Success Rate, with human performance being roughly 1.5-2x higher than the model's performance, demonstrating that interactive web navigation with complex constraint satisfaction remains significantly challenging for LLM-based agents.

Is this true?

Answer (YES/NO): YES